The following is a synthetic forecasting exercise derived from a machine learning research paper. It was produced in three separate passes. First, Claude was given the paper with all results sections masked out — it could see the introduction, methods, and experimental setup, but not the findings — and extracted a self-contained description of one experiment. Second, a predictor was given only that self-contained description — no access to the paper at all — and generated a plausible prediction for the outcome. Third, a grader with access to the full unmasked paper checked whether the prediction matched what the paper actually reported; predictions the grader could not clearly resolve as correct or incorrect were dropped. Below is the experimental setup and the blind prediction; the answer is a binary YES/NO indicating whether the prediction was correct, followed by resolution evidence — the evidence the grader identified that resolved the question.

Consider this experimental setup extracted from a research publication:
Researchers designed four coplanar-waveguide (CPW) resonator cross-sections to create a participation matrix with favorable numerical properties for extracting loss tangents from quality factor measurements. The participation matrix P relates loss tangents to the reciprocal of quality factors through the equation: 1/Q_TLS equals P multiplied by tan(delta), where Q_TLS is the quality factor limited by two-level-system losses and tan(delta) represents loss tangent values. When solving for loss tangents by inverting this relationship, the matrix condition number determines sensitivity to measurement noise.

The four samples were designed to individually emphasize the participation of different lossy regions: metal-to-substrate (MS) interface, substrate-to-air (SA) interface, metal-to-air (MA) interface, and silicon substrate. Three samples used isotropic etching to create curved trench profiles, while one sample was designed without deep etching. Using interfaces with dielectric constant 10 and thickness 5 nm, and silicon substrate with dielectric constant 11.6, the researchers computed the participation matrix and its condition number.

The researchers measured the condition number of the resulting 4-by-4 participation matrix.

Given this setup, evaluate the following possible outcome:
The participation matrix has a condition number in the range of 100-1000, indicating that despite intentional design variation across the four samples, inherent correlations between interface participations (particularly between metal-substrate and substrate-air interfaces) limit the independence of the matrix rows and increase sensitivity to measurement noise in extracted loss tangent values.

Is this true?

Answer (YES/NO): NO